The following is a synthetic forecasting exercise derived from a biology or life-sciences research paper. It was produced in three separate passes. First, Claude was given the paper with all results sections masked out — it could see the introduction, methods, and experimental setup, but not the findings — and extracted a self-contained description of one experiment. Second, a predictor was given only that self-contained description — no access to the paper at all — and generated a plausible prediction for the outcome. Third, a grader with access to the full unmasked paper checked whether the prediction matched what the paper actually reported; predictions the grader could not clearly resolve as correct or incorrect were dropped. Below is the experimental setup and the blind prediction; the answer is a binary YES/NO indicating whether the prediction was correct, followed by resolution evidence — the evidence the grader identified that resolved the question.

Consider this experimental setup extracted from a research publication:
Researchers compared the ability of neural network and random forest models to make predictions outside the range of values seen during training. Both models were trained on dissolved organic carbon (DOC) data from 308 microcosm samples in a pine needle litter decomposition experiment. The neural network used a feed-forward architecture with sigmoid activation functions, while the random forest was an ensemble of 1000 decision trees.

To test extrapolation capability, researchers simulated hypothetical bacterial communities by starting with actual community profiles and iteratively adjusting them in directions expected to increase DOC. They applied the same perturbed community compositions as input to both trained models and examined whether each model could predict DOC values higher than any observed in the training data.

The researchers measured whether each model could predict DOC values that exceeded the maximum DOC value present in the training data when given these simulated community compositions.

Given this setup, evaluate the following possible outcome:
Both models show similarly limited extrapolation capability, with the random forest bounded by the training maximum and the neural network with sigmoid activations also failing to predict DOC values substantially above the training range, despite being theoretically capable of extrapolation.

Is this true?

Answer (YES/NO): NO